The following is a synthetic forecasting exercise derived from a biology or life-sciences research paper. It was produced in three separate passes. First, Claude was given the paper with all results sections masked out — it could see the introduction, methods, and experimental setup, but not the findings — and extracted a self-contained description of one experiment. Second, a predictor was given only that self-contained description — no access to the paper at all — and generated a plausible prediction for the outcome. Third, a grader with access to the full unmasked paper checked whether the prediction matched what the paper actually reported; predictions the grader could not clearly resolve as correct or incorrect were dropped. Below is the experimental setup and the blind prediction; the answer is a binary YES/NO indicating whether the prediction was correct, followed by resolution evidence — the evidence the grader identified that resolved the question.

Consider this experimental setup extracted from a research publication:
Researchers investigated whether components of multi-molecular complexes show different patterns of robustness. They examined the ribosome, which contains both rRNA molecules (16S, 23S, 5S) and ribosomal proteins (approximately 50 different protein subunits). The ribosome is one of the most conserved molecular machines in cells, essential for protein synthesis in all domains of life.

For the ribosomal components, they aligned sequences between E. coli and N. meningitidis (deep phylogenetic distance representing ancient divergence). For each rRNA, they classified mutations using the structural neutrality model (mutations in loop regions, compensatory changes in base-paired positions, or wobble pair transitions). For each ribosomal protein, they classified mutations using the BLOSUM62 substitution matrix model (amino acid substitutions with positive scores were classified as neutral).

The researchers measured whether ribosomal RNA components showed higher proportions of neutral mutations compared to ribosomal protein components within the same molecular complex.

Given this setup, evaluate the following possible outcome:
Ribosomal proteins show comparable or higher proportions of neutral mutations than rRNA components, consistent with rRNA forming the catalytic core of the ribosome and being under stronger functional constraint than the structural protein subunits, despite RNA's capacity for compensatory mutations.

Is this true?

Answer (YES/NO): YES